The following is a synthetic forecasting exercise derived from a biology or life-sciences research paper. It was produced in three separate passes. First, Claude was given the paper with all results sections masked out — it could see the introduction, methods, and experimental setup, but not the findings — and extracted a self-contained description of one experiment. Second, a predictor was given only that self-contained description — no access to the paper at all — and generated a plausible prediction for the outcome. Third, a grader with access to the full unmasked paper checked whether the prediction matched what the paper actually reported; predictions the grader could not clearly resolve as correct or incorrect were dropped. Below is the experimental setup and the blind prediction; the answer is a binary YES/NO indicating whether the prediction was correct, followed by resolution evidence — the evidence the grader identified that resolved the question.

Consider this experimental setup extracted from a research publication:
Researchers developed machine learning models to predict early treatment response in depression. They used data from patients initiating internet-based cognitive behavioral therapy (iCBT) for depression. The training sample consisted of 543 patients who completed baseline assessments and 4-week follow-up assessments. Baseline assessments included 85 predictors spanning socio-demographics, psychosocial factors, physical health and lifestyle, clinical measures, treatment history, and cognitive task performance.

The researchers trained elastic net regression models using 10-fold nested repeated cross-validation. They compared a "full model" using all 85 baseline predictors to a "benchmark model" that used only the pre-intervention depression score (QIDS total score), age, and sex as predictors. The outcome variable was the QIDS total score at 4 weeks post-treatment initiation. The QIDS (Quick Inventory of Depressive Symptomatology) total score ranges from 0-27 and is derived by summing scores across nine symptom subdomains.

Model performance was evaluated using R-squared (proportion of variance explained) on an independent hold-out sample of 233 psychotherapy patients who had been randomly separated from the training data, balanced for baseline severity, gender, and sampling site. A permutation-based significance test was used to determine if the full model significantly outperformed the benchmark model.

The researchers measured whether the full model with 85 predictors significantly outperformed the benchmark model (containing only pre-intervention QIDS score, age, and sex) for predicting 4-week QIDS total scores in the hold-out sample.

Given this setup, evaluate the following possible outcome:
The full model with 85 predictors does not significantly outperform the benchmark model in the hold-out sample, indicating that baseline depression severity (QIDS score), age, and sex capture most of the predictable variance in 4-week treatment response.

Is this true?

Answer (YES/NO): NO